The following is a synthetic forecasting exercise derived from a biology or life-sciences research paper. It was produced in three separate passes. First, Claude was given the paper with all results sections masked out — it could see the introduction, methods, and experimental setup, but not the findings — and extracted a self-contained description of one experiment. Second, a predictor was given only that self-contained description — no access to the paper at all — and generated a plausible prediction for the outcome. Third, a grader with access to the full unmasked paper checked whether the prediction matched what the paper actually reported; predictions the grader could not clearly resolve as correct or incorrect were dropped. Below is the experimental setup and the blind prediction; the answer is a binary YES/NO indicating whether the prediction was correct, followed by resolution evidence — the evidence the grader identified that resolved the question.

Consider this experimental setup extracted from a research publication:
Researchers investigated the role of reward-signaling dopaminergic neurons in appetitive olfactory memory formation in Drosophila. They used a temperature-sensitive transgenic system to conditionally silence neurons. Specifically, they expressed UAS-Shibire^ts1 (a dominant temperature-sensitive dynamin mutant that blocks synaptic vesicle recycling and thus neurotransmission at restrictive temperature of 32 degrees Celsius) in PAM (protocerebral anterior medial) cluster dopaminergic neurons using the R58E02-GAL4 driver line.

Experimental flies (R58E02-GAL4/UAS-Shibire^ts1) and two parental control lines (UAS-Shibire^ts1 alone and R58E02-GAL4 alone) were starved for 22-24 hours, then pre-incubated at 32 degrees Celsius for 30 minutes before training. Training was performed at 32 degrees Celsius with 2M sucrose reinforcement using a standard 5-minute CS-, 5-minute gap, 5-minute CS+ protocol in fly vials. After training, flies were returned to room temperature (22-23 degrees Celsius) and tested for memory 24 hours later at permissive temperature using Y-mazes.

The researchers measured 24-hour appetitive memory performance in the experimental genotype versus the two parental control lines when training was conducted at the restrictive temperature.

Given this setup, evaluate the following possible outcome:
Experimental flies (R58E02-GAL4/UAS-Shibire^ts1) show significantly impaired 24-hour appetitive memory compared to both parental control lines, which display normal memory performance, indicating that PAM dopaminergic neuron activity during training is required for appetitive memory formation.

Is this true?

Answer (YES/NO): YES